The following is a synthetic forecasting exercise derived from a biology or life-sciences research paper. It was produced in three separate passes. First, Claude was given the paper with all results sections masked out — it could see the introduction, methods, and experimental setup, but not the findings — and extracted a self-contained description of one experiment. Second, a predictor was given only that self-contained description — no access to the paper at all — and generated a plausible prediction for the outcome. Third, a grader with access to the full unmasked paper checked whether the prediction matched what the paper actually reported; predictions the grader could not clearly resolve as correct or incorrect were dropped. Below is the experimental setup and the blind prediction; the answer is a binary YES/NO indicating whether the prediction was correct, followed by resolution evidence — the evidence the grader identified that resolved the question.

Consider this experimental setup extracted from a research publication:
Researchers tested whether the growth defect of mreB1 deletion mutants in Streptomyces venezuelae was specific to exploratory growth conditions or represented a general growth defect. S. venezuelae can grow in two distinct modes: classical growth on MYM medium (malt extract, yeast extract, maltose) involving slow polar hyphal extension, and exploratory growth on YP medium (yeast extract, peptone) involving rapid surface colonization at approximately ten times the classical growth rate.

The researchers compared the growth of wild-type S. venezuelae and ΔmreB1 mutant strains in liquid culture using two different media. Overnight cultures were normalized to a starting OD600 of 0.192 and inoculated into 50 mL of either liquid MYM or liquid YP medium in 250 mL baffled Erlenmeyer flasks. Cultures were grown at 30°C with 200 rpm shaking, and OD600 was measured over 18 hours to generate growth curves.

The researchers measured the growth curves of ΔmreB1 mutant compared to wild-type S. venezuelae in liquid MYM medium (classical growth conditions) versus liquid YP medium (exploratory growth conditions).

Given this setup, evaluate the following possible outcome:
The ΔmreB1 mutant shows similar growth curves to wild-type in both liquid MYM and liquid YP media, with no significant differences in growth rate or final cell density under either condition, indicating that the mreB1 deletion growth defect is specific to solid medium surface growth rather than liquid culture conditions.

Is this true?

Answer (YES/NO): NO